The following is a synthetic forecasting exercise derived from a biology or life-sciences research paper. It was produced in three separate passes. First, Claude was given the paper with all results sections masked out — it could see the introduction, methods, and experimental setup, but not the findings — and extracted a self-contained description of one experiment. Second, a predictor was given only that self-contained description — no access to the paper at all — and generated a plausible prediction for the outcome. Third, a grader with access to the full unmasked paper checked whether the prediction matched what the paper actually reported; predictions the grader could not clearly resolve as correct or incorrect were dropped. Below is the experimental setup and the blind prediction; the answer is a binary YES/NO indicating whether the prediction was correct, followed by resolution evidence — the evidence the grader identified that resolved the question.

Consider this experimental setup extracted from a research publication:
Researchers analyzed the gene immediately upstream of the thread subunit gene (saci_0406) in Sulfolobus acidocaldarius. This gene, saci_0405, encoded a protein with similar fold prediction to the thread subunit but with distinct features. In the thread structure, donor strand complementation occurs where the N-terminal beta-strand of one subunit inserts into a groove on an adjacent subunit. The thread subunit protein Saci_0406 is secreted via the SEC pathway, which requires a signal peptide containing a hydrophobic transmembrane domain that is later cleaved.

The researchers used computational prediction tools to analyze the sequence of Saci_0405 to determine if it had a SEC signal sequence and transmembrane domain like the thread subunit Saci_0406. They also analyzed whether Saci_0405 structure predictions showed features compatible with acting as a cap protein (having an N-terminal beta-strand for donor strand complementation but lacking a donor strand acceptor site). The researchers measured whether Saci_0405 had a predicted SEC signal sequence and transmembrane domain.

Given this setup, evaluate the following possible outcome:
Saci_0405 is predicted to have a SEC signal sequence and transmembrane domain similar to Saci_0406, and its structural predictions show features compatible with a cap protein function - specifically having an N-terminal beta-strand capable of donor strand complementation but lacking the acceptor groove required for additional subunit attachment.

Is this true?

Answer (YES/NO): NO